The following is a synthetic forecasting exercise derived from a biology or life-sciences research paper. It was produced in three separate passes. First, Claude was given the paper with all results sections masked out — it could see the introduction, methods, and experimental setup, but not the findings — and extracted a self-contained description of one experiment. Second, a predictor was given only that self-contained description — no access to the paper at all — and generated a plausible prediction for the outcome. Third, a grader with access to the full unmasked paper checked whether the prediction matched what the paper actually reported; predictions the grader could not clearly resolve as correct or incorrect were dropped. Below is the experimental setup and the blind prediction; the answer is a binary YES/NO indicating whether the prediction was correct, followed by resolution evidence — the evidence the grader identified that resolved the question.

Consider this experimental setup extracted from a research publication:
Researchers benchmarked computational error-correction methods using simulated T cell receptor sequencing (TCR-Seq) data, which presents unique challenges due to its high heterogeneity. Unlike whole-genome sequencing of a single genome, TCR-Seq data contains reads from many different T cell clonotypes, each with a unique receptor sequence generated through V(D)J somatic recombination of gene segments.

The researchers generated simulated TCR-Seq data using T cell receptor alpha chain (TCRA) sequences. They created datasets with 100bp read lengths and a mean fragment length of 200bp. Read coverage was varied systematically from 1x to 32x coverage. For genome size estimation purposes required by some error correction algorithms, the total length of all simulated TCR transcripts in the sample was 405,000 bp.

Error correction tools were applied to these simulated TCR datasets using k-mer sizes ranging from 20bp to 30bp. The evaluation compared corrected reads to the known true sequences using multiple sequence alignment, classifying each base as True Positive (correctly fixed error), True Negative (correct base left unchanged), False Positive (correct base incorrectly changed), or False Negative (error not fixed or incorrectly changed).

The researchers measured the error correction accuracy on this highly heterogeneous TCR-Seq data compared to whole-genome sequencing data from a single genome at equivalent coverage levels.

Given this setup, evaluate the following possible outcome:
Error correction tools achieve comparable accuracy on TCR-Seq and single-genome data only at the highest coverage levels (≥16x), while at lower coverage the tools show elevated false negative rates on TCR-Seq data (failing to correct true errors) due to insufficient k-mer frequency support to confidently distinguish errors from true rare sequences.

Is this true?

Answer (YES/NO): NO